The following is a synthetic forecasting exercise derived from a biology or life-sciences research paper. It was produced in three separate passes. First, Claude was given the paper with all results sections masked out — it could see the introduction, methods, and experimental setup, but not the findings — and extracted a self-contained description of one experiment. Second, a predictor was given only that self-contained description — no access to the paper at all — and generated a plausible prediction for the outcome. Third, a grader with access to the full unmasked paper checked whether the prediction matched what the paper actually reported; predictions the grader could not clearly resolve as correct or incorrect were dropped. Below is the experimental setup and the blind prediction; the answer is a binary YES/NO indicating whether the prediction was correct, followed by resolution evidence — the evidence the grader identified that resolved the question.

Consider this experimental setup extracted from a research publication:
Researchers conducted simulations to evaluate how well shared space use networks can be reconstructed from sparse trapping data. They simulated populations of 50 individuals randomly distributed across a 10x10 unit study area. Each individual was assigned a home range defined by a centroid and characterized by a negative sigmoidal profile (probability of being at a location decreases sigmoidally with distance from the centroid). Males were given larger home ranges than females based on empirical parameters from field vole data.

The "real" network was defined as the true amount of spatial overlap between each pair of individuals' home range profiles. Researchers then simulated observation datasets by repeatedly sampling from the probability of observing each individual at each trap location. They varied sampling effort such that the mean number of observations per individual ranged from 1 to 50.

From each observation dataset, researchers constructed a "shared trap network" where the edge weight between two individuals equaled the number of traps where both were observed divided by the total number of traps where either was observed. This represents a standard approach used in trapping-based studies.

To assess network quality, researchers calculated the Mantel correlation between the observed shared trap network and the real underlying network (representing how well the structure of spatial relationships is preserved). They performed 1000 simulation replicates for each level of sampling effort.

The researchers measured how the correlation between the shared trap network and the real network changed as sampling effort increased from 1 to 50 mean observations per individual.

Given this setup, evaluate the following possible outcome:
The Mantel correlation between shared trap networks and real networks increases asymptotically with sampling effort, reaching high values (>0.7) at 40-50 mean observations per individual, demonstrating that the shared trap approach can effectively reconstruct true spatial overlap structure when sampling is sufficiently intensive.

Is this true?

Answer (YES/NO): NO